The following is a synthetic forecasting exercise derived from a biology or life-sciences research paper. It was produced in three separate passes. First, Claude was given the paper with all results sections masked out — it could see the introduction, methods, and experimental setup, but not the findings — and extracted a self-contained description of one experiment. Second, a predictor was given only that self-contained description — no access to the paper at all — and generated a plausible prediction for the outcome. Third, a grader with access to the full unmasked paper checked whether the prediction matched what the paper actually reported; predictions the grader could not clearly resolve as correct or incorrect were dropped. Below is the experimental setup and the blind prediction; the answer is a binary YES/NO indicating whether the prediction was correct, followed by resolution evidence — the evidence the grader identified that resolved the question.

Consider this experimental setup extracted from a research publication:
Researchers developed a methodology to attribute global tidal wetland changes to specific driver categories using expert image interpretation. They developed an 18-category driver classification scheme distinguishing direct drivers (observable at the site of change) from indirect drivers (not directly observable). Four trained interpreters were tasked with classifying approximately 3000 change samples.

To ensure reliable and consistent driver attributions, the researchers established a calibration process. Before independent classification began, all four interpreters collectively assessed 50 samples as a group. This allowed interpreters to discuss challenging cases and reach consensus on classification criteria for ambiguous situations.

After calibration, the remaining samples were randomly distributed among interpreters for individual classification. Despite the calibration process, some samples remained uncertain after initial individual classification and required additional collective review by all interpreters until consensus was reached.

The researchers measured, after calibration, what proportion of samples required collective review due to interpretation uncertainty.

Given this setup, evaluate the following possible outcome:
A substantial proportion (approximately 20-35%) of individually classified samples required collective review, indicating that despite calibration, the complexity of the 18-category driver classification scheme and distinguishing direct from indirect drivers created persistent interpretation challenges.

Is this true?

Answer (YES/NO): NO